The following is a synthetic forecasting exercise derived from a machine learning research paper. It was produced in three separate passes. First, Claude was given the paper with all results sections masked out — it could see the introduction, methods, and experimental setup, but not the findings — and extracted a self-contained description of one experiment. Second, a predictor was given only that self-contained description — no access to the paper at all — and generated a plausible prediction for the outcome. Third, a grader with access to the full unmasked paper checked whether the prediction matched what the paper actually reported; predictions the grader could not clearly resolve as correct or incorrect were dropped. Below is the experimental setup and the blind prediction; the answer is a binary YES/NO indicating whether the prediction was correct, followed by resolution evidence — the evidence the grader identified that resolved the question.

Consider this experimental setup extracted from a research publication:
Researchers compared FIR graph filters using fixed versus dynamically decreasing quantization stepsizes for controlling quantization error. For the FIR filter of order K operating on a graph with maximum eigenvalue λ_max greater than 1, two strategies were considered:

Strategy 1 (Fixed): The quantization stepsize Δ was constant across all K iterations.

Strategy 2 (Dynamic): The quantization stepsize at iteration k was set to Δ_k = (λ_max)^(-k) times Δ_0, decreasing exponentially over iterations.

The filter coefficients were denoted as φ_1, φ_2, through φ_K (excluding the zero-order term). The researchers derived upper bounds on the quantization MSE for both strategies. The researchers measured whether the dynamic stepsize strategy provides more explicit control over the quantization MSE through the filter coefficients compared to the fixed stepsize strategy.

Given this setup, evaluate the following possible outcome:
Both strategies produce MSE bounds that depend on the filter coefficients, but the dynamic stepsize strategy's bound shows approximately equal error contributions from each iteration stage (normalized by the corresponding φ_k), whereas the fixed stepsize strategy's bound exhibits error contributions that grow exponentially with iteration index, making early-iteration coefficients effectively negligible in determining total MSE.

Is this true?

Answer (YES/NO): NO